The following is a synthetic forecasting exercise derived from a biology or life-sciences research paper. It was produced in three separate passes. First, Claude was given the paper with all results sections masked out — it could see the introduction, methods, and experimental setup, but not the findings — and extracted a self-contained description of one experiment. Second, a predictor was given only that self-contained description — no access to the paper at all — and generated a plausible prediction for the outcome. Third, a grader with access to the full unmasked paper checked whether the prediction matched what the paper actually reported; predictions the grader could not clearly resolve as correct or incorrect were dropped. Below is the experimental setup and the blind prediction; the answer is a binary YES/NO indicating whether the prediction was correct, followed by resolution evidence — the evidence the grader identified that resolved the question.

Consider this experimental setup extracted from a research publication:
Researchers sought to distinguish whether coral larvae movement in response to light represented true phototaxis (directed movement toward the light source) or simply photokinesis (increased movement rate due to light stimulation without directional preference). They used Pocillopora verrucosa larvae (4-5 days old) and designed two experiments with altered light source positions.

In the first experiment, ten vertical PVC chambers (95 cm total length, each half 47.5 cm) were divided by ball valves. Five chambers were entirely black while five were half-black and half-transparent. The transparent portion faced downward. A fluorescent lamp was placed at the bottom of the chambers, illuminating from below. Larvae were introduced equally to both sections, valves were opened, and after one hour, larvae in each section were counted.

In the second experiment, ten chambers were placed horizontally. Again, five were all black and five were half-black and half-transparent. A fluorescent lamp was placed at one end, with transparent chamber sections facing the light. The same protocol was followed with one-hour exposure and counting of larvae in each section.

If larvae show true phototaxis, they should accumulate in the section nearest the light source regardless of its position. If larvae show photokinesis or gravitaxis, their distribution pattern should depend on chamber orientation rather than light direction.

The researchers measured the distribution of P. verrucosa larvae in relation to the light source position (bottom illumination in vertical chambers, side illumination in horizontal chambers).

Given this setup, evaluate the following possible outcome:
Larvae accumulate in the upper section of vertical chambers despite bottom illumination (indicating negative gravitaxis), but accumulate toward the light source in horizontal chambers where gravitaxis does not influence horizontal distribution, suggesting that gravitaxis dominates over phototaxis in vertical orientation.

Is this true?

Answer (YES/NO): NO